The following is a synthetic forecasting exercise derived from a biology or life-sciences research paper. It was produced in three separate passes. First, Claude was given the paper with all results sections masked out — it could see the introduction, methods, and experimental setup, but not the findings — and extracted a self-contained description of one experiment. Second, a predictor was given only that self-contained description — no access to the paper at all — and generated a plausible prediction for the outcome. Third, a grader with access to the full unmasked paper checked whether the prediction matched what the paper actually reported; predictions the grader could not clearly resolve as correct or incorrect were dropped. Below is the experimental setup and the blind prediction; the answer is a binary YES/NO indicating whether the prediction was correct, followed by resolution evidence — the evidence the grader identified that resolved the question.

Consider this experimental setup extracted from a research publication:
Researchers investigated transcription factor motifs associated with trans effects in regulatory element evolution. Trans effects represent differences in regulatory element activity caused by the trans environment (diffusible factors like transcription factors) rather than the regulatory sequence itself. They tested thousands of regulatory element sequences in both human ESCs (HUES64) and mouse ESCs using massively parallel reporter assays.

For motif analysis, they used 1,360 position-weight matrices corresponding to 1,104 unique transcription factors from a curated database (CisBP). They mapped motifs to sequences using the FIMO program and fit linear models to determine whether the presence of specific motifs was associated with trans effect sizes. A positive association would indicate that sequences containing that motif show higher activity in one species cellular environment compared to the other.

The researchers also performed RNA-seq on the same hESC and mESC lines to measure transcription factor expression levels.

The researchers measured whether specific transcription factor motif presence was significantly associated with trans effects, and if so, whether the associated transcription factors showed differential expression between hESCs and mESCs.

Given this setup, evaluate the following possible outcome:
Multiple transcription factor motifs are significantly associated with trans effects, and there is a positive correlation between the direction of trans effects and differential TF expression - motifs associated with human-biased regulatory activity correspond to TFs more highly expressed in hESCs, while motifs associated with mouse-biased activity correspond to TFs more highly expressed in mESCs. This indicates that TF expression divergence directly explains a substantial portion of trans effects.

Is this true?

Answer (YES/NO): NO